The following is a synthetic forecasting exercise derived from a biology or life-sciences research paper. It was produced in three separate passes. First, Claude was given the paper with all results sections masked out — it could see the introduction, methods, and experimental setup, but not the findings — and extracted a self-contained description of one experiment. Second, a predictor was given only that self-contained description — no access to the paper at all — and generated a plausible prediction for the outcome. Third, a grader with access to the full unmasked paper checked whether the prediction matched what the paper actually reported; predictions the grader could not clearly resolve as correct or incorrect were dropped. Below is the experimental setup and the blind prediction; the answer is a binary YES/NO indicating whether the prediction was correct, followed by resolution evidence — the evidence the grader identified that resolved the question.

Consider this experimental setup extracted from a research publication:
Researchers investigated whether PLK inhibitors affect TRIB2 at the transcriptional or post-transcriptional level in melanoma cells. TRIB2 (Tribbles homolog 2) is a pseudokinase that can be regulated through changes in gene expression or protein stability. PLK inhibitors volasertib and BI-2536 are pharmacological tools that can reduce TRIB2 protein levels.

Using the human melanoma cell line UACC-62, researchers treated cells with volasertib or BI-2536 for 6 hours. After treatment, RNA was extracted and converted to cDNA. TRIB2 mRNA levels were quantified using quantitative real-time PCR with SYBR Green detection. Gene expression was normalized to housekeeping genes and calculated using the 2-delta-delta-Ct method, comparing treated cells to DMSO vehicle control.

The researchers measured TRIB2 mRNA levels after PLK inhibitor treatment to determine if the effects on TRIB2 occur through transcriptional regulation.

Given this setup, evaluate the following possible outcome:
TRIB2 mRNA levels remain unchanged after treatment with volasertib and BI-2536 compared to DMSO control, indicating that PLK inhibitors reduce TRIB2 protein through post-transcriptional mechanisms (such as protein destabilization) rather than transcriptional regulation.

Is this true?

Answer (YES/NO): NO